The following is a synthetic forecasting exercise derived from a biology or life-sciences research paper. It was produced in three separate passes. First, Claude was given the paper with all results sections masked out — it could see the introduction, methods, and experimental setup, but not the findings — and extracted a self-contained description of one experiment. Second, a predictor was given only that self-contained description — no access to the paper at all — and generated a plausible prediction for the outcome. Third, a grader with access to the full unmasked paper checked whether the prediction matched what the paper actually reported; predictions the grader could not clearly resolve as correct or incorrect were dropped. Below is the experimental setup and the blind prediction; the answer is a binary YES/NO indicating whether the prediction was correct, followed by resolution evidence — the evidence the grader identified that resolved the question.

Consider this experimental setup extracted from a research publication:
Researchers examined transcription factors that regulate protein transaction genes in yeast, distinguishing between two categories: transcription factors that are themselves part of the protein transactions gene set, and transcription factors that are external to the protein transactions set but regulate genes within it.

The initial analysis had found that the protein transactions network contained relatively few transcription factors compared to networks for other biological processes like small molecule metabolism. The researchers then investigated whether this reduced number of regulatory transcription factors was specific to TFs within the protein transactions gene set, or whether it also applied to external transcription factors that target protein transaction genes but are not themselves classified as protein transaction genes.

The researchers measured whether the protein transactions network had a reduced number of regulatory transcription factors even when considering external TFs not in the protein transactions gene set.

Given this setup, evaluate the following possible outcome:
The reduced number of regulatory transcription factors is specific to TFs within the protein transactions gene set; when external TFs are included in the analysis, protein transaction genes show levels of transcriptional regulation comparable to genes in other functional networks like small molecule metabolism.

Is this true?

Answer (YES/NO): NO